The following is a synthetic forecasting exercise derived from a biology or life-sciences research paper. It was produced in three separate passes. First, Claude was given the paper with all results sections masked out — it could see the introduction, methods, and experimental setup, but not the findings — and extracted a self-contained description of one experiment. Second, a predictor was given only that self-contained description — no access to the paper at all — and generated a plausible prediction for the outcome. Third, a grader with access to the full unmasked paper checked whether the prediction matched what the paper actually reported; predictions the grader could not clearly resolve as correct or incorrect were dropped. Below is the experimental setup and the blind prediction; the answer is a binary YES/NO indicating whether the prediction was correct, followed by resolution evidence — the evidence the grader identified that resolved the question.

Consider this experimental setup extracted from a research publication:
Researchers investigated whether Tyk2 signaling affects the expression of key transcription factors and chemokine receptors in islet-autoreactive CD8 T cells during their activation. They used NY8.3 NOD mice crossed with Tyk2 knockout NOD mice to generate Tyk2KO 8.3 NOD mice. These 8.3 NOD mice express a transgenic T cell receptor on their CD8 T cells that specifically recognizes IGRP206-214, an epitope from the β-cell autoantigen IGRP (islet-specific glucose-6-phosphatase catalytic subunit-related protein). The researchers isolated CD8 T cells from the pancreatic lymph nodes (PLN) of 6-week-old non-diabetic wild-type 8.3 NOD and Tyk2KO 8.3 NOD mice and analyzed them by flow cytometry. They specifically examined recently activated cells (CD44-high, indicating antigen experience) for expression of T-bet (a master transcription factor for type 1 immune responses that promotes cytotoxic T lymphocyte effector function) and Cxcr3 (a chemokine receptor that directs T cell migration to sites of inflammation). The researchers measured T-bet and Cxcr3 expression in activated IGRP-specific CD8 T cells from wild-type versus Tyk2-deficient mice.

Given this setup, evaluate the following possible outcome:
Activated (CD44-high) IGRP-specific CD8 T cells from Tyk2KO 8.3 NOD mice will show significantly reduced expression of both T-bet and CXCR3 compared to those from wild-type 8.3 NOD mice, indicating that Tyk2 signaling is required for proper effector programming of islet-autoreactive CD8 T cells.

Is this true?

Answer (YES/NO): YES